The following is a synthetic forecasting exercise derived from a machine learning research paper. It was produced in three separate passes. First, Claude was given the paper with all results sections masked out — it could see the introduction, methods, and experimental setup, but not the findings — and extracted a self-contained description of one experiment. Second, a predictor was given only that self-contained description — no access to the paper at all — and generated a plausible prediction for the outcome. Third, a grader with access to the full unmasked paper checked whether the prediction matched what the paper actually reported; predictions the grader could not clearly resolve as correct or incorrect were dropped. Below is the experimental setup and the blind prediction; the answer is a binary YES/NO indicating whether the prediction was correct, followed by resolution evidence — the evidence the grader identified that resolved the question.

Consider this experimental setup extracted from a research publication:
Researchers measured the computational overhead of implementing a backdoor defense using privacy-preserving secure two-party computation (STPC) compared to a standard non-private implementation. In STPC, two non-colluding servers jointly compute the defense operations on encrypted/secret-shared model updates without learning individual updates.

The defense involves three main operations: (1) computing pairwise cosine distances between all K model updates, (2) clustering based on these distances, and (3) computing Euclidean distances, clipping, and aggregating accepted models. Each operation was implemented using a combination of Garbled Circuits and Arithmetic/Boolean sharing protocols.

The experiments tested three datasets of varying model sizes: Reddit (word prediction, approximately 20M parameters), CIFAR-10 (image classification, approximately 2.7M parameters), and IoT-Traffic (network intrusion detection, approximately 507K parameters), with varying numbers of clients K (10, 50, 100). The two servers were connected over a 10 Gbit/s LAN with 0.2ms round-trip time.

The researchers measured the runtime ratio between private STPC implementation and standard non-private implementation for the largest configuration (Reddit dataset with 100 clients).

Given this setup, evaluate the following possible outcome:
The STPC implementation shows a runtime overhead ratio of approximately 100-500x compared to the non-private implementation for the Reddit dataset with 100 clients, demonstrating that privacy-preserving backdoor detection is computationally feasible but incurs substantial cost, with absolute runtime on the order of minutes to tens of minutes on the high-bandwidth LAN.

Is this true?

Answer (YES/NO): NO